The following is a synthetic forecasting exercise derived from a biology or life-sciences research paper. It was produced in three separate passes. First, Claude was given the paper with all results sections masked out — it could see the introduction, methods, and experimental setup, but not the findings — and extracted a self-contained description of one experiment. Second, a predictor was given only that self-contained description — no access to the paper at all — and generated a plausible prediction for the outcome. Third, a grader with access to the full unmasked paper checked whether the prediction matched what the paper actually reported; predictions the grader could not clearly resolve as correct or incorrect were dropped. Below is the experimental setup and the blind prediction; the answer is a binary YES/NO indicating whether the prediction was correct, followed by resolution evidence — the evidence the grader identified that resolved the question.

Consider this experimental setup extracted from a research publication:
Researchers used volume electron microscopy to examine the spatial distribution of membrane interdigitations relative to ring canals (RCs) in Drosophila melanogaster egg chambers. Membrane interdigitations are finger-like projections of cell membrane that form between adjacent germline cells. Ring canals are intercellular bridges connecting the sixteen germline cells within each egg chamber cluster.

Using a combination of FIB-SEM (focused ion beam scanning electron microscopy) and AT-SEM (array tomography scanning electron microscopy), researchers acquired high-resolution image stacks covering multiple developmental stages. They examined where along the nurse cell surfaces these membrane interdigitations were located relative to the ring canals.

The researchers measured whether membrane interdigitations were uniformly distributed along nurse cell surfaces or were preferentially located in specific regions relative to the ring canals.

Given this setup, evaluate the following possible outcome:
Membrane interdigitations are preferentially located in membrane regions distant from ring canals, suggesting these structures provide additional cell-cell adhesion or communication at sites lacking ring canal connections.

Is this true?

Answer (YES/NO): NO